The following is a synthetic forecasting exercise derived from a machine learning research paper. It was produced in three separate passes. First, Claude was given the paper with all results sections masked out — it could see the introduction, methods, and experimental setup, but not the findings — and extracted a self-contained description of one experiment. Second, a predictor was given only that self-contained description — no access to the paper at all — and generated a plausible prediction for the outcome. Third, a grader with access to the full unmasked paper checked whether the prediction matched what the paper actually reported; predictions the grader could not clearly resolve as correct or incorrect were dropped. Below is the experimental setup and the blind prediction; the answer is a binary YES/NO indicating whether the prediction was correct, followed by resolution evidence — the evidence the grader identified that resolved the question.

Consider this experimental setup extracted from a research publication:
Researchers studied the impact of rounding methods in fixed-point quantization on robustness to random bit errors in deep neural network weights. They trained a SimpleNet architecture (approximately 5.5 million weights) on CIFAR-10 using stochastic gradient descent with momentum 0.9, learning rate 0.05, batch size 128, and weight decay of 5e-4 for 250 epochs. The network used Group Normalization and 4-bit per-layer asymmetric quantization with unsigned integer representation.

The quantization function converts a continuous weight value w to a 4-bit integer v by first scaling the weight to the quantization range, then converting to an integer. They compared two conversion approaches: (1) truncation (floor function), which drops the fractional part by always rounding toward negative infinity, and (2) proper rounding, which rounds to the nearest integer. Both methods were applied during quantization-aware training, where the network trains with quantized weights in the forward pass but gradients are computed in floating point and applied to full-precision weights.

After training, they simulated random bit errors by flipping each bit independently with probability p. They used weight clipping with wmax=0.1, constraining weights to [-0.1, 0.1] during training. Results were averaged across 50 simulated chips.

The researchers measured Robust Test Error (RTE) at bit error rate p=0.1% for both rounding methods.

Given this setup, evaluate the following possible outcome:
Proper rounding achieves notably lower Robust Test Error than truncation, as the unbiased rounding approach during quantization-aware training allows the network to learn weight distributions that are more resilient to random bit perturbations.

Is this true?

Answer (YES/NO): YES